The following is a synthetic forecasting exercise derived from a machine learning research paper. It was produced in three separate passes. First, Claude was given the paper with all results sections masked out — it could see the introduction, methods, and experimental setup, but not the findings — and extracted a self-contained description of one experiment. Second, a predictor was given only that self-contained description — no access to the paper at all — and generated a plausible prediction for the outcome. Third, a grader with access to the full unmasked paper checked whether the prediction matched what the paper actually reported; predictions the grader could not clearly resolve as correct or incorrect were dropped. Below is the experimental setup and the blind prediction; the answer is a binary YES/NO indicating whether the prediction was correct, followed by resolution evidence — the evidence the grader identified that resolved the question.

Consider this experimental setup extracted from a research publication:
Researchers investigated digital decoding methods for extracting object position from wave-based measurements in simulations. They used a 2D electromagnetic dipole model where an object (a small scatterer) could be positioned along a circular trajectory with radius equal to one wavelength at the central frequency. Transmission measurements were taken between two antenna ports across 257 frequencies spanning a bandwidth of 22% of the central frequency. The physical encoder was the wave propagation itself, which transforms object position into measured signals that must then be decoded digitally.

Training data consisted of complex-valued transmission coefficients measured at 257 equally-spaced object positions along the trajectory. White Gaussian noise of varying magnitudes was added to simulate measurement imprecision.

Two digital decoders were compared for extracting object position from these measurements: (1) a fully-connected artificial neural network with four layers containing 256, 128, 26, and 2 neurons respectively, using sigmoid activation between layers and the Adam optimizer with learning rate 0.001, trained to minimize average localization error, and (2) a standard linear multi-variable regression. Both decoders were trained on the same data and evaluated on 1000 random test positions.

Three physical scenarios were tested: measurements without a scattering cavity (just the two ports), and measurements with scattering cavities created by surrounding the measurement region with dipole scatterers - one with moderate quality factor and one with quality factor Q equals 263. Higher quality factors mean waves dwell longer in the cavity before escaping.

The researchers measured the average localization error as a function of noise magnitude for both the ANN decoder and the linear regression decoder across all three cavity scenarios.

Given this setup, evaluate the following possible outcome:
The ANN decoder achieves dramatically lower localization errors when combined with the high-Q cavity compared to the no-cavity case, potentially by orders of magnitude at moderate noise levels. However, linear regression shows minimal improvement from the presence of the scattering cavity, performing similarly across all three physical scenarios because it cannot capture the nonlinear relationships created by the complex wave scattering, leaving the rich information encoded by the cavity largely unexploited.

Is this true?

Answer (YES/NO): NO